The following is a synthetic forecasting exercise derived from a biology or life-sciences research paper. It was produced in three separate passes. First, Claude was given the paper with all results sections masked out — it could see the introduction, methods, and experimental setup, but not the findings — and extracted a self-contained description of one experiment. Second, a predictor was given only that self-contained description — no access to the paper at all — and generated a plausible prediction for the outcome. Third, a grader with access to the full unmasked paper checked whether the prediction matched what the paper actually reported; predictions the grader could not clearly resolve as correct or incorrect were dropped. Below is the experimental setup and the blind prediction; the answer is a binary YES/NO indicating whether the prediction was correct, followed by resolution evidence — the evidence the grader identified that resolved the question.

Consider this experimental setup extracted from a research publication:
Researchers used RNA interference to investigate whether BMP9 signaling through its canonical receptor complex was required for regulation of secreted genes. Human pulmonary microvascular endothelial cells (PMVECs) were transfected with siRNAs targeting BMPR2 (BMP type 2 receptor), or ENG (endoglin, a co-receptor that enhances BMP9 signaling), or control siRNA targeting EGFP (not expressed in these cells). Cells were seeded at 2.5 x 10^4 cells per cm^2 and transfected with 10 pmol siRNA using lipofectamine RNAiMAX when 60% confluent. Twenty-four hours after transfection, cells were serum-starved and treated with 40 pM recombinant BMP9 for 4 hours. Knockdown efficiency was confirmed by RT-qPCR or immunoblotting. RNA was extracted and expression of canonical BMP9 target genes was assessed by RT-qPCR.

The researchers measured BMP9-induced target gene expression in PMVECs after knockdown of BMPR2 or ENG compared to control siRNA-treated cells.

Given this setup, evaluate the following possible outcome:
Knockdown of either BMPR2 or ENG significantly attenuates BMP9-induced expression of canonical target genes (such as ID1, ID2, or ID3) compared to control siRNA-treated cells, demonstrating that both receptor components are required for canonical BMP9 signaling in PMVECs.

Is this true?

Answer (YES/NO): NO